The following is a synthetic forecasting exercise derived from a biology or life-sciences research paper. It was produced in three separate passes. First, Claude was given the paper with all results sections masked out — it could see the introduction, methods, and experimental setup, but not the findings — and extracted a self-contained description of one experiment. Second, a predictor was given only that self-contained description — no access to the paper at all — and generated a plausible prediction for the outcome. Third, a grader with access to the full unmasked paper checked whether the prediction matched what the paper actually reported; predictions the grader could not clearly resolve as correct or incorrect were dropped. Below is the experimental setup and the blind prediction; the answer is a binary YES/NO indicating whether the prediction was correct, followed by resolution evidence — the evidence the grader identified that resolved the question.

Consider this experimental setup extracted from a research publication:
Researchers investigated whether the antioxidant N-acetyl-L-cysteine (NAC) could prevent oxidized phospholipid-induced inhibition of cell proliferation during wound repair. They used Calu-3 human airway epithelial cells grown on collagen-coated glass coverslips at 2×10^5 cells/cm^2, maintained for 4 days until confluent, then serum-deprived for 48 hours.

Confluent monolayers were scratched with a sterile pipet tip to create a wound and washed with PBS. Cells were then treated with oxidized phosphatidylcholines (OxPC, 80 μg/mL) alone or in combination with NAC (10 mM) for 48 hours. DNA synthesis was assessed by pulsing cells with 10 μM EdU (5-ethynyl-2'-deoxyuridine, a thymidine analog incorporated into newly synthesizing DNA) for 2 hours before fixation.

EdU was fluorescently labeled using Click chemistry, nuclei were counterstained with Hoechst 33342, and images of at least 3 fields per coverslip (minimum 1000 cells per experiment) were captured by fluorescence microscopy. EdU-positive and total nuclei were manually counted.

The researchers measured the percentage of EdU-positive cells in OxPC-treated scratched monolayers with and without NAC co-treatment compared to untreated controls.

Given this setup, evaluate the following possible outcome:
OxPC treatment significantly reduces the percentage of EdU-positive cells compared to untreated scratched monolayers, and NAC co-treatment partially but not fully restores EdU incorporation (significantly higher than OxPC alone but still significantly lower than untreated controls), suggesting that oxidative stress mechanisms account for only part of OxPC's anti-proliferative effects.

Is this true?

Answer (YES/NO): NO